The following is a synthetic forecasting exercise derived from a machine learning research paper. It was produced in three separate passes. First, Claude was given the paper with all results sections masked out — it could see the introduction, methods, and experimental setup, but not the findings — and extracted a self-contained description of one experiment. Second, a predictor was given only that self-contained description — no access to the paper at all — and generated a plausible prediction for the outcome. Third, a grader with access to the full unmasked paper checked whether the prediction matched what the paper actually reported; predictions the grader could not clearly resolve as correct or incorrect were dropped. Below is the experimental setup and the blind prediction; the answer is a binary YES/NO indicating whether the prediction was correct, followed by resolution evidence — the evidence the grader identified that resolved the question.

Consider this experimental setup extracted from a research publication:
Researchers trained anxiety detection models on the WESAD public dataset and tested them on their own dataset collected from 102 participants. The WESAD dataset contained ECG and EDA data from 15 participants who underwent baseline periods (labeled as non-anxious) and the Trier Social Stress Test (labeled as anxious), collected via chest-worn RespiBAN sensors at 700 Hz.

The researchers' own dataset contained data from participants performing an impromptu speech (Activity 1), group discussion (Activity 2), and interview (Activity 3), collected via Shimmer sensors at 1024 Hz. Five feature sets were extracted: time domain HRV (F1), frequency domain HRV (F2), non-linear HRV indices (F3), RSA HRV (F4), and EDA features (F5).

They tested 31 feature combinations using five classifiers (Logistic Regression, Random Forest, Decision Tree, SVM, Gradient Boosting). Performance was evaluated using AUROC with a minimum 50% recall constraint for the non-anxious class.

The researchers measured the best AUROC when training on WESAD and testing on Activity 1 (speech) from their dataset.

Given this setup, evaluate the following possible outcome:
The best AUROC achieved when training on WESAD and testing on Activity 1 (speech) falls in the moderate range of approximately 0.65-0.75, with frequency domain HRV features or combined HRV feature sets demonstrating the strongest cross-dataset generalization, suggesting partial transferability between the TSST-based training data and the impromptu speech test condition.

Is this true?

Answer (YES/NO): NO